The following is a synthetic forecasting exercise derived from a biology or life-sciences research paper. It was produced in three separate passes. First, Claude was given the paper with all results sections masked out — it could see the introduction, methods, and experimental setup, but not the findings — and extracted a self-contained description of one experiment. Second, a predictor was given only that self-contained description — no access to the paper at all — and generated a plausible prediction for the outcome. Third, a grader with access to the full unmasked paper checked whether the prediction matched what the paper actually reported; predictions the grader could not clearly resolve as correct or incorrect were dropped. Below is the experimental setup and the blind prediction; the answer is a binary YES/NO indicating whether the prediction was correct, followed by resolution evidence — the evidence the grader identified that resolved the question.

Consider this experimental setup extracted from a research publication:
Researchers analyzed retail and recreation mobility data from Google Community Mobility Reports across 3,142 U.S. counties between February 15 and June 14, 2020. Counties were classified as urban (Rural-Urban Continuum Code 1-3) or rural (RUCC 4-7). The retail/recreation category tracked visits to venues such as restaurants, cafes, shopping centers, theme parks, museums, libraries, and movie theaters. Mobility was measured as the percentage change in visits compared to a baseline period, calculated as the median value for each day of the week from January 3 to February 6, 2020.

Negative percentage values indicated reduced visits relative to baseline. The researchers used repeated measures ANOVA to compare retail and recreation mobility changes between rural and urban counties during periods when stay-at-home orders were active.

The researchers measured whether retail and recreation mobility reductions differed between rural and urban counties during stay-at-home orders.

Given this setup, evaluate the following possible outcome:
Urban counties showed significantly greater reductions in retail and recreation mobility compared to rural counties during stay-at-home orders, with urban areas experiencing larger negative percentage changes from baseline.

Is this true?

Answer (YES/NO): YES